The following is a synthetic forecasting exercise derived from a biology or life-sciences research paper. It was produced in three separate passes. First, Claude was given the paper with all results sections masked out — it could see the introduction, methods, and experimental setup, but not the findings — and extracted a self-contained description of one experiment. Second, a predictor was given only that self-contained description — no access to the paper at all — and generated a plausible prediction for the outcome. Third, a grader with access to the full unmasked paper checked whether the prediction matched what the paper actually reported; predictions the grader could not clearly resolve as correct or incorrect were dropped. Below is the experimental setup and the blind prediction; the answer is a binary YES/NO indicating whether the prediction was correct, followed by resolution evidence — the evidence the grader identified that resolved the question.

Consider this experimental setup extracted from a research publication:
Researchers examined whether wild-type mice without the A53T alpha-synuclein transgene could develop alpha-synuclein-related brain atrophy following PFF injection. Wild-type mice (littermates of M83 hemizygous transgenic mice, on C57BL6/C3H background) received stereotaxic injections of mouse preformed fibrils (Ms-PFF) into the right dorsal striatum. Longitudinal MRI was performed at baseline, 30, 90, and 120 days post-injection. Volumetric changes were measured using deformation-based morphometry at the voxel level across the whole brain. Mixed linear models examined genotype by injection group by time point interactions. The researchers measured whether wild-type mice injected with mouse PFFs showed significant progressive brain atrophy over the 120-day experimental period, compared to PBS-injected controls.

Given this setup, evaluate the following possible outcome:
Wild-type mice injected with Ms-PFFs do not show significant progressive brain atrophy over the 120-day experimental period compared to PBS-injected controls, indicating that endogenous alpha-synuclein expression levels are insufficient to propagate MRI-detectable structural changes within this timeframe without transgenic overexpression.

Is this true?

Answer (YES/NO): NO